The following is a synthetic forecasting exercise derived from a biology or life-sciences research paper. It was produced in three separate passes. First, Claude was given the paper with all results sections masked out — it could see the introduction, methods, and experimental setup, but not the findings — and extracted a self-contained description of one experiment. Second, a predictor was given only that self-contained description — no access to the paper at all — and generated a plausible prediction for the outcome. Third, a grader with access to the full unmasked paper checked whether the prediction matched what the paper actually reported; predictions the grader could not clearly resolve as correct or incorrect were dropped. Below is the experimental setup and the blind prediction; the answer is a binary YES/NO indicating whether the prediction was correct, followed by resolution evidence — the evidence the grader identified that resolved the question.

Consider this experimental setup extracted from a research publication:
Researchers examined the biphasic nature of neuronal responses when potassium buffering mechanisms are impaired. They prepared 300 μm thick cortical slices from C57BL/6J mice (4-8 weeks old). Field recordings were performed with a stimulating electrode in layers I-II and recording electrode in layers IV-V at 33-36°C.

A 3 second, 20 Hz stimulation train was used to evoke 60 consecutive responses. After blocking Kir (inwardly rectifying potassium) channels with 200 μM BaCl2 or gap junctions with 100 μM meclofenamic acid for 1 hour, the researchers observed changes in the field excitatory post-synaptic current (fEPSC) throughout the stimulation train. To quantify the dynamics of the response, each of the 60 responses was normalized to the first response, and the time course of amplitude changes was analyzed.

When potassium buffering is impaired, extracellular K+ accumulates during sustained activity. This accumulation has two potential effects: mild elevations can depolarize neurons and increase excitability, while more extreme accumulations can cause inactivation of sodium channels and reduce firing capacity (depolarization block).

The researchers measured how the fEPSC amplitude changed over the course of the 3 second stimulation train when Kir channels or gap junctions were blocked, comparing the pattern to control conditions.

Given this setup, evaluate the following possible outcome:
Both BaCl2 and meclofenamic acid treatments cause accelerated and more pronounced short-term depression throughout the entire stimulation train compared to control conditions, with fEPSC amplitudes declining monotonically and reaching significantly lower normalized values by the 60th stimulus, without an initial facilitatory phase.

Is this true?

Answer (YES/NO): NO